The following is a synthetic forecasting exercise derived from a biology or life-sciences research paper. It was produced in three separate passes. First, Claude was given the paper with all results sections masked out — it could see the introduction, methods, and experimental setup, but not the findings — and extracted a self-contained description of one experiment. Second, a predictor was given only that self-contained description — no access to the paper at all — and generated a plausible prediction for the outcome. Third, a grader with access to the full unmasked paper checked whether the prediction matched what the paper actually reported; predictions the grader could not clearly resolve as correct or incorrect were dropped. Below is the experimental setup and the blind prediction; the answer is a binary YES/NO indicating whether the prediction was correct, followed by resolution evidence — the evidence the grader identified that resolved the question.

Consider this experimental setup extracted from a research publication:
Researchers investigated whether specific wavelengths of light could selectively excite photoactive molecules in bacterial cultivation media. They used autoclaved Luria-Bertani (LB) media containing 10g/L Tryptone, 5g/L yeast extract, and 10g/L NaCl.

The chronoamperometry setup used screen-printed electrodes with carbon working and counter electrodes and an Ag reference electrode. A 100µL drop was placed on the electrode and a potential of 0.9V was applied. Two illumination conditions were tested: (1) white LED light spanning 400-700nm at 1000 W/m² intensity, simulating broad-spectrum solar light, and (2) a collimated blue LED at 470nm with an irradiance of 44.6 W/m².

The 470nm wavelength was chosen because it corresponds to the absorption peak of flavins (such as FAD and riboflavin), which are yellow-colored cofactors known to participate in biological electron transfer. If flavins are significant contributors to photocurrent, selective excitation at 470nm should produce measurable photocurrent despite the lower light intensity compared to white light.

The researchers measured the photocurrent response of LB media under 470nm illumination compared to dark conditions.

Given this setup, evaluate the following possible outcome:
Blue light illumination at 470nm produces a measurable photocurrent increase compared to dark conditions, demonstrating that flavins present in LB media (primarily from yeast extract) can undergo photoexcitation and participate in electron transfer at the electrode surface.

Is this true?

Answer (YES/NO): YES